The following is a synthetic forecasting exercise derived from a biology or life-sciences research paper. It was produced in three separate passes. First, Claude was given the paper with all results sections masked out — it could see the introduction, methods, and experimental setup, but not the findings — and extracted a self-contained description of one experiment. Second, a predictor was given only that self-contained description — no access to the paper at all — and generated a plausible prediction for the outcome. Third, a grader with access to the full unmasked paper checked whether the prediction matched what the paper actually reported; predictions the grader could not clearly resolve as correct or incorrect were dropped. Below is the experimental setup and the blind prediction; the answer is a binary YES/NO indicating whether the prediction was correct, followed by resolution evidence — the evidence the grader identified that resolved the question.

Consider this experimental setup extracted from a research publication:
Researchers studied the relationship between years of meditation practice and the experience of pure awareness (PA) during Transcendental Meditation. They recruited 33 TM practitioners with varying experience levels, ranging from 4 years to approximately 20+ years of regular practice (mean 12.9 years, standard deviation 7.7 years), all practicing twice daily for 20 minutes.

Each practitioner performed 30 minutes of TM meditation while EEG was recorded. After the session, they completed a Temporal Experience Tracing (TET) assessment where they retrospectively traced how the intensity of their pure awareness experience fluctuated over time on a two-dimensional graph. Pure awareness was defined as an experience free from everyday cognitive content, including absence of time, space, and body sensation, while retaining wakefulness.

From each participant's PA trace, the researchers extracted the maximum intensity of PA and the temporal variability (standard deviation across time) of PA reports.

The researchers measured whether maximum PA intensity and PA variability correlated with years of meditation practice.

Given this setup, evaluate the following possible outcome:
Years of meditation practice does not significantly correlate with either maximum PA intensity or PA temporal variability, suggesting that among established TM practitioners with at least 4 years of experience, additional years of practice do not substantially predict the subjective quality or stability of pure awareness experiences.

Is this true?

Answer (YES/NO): YES